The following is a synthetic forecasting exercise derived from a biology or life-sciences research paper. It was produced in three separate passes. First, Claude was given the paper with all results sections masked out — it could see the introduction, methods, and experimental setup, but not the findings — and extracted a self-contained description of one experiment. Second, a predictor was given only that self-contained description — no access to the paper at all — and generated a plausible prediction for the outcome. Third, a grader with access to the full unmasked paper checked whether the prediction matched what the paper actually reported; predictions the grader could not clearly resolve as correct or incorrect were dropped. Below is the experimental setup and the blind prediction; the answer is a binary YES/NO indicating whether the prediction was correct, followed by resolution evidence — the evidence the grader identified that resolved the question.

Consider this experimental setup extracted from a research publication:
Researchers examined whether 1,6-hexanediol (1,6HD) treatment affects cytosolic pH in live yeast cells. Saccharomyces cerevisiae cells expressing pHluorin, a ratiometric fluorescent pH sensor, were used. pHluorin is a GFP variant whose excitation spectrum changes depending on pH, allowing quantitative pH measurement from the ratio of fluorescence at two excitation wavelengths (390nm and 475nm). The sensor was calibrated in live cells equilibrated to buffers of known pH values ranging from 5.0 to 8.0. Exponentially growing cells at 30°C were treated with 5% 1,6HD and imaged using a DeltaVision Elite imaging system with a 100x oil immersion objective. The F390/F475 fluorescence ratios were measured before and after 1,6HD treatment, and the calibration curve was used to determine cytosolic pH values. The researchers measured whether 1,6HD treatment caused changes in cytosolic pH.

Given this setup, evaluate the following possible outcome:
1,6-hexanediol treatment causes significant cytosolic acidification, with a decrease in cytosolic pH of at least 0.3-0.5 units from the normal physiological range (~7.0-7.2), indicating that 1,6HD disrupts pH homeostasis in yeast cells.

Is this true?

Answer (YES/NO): NO